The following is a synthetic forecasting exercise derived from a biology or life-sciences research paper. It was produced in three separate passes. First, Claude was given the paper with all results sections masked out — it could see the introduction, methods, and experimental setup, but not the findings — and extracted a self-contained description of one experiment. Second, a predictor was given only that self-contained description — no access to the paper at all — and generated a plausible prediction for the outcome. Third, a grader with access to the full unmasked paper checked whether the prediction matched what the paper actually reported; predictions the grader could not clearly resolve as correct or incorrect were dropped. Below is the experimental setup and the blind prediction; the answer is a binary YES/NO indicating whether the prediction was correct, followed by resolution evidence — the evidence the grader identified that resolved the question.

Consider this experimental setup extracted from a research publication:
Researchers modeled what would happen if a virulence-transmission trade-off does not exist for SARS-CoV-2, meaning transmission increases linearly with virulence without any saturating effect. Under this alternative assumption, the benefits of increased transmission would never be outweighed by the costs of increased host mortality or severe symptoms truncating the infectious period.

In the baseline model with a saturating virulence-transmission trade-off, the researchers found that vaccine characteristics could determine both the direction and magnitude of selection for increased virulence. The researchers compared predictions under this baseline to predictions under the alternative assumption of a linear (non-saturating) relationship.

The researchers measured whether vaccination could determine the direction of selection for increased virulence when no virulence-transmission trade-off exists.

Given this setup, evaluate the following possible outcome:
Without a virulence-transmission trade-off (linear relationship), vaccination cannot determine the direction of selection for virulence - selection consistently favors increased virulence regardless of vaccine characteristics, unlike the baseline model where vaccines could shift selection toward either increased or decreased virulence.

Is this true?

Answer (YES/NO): YES